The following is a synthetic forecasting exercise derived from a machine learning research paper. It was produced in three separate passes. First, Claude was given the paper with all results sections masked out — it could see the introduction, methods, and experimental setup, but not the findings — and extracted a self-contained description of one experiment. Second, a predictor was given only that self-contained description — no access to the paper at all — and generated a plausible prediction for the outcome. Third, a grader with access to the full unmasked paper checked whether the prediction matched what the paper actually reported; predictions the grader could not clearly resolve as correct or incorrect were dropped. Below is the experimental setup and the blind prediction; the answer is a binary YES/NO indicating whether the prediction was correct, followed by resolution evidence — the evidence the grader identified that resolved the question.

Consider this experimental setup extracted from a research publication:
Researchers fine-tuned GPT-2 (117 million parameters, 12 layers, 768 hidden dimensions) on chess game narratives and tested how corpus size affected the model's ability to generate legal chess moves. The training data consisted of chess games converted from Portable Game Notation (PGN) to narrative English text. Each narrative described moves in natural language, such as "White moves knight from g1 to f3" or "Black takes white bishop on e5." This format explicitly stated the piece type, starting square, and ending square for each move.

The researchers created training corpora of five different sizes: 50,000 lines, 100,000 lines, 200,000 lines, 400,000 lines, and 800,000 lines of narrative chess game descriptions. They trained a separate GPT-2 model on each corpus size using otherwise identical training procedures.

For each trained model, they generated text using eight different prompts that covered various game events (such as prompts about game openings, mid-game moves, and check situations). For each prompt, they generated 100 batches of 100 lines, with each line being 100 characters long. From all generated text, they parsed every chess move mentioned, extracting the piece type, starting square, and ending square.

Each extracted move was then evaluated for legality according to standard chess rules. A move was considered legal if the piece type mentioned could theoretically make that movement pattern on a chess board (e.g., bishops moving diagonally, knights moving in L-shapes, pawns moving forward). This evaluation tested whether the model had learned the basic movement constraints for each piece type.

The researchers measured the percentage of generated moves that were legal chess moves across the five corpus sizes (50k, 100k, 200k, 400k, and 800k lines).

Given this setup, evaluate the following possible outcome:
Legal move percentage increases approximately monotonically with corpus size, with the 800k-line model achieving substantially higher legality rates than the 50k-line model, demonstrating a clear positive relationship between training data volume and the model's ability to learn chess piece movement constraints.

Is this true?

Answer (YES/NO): YES